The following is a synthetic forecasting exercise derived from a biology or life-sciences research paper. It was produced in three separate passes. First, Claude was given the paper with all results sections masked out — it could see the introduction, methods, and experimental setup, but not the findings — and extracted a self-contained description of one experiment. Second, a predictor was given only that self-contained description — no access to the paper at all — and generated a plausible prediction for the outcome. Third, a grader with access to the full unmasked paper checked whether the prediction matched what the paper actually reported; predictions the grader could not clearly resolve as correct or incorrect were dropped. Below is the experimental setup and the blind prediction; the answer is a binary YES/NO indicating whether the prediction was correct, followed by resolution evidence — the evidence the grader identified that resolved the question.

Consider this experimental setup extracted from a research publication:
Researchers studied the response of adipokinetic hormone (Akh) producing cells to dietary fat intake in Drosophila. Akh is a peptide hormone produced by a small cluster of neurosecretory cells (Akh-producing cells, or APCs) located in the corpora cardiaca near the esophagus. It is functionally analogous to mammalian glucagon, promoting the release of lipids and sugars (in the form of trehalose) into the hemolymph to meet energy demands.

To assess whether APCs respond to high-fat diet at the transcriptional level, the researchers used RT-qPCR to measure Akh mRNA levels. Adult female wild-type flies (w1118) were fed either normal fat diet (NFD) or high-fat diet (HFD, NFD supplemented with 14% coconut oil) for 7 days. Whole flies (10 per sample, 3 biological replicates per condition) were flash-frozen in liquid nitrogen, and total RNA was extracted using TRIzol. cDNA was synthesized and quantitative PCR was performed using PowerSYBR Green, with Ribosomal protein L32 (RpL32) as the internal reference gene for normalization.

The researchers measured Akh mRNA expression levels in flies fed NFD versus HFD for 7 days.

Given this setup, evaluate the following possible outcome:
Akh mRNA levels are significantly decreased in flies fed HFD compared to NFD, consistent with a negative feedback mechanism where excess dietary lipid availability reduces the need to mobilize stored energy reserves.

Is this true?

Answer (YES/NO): NO